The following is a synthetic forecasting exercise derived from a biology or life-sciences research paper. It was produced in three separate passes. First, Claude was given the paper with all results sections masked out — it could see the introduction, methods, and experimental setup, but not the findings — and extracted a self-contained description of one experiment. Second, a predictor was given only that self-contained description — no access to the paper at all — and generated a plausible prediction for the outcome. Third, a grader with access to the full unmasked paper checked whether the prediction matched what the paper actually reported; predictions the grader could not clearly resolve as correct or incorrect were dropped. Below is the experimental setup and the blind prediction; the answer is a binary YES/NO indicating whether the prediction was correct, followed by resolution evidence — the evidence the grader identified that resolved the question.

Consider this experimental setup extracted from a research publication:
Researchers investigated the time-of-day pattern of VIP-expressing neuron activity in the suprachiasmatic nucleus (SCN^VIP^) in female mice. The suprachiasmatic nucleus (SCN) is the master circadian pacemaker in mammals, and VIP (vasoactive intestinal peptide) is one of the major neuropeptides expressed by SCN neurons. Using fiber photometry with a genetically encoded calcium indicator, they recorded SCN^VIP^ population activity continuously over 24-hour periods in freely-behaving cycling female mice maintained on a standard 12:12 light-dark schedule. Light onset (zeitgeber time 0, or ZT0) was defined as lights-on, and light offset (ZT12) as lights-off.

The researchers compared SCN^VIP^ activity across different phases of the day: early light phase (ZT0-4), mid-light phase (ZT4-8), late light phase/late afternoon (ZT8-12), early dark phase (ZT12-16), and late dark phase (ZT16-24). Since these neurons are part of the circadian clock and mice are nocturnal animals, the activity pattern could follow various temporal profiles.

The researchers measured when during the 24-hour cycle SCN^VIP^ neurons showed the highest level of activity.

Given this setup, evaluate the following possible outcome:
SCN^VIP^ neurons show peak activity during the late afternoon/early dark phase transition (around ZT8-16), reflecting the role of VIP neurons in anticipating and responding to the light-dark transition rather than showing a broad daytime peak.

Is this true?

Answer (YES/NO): NO